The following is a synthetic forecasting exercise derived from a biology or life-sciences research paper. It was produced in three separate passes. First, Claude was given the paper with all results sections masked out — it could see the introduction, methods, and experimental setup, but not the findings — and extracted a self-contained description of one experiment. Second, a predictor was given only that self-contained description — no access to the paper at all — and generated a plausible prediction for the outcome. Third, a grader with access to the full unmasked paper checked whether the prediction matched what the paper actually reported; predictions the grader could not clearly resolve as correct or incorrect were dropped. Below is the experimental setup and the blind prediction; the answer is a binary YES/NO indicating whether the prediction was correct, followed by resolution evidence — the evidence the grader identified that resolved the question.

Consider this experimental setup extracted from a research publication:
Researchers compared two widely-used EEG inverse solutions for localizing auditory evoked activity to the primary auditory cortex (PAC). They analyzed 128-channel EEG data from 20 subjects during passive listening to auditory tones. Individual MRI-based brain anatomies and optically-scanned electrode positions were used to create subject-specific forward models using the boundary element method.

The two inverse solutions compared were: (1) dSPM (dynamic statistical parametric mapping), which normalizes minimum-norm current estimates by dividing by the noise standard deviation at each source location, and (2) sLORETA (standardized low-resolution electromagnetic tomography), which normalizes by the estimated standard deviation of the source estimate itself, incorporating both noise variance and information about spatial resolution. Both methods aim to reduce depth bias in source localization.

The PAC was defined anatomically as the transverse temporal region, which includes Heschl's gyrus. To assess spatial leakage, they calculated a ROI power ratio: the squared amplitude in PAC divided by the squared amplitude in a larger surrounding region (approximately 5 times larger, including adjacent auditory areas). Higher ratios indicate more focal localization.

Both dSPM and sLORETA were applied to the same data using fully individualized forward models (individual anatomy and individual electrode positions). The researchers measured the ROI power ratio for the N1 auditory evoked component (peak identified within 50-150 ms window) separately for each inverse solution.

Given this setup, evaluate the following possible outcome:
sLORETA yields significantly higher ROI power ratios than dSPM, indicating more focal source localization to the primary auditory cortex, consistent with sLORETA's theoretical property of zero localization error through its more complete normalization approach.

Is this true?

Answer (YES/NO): NO